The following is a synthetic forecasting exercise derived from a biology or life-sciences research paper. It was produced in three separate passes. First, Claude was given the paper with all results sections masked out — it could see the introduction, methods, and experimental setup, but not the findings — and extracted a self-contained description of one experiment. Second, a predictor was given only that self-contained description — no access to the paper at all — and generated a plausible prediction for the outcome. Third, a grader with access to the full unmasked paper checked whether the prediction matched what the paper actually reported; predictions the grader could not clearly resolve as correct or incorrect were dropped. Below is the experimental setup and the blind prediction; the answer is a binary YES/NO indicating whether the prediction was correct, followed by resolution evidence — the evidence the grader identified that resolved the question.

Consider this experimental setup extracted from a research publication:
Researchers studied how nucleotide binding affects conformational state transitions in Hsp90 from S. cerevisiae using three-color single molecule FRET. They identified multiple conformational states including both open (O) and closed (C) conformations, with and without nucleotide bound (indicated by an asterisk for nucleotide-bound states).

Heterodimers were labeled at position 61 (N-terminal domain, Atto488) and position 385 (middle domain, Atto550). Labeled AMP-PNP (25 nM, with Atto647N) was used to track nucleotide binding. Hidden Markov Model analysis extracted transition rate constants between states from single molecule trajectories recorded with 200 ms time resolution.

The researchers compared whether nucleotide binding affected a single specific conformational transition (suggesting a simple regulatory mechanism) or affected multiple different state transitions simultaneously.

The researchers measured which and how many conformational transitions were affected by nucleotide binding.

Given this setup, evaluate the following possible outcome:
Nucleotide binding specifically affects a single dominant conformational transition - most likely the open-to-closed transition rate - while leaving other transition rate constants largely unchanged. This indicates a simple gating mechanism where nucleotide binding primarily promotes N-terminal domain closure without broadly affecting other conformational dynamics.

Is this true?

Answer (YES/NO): NO